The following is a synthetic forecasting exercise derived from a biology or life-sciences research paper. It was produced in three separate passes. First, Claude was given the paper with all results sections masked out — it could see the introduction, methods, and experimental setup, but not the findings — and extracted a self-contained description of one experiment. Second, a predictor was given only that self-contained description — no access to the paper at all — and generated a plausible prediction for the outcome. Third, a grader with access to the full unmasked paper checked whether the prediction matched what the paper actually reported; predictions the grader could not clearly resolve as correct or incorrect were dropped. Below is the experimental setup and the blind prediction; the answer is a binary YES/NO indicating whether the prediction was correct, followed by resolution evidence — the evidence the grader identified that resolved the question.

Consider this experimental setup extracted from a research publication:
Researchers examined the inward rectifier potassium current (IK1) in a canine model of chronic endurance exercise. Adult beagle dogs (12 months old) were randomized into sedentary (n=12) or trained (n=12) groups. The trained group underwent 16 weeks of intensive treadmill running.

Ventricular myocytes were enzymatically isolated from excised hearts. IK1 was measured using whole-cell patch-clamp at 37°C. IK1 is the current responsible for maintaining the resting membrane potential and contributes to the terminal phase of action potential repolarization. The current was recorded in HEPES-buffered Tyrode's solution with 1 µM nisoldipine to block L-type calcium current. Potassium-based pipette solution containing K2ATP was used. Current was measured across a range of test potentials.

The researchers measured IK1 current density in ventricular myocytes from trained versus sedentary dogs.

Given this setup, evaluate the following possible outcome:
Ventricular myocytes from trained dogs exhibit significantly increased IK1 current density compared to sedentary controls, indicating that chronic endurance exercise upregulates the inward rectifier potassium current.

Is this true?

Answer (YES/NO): NO